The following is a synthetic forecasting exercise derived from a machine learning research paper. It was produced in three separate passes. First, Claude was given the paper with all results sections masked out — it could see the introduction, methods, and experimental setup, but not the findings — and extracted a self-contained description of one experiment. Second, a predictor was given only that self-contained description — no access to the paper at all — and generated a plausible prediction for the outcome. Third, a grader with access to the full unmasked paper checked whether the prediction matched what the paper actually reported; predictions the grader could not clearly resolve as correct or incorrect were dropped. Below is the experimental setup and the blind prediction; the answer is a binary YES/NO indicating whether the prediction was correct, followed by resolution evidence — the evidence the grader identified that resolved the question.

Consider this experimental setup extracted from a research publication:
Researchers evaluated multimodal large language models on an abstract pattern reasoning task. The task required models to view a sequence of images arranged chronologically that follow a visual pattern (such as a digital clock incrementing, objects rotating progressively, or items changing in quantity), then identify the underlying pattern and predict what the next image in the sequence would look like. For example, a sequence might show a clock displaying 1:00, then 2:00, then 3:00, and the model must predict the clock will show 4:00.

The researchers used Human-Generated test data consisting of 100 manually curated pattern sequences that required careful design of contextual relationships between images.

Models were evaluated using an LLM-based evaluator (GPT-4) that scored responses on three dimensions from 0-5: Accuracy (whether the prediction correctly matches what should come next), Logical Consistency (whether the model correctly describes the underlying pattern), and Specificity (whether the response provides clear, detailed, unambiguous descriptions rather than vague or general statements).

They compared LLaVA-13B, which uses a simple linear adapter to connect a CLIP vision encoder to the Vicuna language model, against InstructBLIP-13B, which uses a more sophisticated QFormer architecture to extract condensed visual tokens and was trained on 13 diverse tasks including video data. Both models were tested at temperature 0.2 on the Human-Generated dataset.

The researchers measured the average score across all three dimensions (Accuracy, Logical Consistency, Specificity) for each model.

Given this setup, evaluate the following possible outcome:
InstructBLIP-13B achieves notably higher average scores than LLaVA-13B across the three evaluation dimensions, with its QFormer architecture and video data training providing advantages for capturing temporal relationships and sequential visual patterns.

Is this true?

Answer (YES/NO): NO